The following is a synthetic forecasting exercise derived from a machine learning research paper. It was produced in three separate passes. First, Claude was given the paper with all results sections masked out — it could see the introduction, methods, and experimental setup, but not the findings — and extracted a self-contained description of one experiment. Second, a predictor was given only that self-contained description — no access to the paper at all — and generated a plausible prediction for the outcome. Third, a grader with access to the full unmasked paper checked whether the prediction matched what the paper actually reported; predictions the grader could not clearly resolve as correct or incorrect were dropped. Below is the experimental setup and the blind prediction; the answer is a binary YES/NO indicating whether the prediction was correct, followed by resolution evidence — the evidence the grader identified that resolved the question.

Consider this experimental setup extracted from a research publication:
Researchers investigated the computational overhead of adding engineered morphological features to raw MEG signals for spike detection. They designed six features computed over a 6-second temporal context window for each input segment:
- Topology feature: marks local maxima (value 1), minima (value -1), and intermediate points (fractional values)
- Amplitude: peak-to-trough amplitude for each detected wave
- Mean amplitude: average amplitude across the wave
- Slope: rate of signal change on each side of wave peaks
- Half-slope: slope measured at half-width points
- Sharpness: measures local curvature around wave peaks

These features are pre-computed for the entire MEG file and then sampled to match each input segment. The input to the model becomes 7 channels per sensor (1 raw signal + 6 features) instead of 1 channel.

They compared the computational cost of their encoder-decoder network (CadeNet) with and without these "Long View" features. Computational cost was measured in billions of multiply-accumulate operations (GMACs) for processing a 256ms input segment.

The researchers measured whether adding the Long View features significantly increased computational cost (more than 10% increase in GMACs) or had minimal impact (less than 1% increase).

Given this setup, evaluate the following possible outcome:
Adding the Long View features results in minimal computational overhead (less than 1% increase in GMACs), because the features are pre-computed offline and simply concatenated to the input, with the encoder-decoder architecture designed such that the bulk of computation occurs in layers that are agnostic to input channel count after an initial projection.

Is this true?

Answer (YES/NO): YES